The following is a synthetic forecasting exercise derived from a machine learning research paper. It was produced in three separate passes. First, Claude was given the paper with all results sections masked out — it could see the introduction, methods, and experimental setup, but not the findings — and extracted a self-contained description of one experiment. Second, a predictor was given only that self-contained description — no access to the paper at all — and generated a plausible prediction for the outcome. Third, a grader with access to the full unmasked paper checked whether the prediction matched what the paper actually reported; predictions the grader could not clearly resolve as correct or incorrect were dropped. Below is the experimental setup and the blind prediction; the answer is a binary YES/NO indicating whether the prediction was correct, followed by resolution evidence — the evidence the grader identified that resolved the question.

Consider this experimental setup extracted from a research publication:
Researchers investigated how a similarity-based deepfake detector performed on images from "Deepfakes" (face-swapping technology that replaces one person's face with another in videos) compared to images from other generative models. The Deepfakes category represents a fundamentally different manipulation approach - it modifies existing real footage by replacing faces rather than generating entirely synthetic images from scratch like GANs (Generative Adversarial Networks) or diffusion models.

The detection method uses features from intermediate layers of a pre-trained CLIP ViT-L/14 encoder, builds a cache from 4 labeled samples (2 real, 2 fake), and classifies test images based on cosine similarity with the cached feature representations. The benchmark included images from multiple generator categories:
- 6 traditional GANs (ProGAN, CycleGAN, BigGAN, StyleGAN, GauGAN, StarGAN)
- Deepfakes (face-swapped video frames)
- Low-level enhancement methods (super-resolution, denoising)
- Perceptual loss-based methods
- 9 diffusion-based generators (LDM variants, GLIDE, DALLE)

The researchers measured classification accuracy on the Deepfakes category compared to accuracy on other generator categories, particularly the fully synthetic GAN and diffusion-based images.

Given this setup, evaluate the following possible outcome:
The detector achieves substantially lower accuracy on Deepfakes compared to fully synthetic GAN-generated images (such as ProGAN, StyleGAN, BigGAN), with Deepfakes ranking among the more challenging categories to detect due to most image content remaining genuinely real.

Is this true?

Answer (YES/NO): NO